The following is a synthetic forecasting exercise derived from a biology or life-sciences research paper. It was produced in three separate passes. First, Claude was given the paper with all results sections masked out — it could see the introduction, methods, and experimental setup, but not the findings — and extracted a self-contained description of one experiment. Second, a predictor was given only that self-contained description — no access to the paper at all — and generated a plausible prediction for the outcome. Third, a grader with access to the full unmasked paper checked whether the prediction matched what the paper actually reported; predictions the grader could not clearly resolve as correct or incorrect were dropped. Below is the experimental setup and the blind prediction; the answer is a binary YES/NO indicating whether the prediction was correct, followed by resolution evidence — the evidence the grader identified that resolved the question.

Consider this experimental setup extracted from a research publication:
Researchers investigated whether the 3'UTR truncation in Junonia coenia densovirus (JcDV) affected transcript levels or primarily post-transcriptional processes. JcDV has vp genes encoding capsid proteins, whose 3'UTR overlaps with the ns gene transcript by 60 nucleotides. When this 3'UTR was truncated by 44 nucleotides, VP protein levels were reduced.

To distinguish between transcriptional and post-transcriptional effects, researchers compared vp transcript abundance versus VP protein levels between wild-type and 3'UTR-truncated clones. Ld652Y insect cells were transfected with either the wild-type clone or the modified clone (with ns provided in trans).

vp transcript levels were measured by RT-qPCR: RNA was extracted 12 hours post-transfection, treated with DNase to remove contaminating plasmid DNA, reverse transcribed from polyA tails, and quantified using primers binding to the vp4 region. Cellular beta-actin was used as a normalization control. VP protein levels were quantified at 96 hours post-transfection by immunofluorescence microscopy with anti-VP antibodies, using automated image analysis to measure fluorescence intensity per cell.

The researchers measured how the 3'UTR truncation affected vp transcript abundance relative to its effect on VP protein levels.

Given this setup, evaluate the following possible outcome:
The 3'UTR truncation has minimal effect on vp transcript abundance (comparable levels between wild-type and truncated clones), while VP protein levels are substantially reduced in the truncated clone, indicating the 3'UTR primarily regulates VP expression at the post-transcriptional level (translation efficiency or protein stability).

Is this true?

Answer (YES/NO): NO